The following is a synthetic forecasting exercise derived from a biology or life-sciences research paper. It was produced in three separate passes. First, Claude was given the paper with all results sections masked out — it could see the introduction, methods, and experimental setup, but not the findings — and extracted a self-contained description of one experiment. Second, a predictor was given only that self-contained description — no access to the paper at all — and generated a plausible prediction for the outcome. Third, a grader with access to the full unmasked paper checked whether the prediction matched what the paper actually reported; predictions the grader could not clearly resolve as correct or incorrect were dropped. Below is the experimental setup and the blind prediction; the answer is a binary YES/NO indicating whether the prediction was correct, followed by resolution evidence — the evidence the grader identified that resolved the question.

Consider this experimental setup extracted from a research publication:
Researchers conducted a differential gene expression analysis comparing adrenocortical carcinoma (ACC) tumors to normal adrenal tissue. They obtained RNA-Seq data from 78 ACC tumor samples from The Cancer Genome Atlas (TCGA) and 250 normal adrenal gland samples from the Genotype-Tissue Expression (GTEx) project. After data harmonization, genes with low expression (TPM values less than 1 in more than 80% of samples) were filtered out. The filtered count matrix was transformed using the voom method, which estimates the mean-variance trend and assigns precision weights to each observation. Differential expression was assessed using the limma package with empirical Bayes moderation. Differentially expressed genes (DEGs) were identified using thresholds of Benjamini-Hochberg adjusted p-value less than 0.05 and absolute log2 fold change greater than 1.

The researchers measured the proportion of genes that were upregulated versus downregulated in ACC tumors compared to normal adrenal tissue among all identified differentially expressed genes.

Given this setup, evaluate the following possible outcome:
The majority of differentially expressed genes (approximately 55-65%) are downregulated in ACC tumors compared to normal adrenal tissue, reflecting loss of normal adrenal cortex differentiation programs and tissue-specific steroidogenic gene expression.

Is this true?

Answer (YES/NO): NO